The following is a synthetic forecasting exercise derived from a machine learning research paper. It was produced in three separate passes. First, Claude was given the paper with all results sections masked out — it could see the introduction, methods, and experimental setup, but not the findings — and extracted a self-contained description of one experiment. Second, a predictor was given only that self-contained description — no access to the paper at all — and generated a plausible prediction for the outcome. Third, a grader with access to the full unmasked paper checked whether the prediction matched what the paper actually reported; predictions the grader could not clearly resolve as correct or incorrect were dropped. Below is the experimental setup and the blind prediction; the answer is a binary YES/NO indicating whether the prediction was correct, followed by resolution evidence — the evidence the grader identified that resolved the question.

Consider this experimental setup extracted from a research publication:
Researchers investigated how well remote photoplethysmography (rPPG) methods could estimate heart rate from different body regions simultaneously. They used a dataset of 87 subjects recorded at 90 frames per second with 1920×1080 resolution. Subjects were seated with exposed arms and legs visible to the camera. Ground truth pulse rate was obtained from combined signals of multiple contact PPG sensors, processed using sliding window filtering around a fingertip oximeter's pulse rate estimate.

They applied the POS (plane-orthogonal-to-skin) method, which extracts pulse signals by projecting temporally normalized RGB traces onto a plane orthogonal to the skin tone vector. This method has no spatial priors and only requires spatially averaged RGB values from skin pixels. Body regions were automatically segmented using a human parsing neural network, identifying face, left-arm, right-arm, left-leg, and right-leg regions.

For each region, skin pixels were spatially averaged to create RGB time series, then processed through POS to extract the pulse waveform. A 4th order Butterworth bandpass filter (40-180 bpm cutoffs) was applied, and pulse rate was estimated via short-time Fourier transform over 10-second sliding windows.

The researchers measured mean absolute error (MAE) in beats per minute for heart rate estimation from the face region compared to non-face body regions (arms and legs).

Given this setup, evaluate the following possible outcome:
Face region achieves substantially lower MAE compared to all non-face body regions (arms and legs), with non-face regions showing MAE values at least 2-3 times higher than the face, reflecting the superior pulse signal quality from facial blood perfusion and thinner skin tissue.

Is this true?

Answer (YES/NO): YES